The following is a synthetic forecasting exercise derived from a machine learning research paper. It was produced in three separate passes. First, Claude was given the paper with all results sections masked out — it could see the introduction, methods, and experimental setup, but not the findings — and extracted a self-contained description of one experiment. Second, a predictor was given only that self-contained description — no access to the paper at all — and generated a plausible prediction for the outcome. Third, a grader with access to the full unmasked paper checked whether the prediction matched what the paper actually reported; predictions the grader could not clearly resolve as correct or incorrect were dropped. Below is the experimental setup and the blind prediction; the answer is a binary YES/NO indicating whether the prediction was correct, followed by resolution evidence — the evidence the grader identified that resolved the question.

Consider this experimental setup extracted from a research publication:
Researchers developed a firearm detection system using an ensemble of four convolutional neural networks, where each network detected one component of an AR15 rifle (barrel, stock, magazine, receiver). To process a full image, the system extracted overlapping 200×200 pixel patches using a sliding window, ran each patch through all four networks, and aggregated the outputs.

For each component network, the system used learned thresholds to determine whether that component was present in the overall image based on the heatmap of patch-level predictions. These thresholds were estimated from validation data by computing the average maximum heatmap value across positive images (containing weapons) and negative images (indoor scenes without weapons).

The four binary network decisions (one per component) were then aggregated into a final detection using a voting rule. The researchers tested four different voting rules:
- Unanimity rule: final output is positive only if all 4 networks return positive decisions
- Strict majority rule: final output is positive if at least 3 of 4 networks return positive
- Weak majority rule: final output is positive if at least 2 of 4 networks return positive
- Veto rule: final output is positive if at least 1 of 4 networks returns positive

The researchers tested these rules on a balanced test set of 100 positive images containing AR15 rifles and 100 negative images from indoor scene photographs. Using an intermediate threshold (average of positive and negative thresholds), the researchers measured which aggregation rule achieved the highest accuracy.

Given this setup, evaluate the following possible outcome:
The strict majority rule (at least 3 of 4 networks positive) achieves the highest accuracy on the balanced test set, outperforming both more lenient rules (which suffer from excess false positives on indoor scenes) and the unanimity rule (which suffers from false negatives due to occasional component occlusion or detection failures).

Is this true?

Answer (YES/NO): NO